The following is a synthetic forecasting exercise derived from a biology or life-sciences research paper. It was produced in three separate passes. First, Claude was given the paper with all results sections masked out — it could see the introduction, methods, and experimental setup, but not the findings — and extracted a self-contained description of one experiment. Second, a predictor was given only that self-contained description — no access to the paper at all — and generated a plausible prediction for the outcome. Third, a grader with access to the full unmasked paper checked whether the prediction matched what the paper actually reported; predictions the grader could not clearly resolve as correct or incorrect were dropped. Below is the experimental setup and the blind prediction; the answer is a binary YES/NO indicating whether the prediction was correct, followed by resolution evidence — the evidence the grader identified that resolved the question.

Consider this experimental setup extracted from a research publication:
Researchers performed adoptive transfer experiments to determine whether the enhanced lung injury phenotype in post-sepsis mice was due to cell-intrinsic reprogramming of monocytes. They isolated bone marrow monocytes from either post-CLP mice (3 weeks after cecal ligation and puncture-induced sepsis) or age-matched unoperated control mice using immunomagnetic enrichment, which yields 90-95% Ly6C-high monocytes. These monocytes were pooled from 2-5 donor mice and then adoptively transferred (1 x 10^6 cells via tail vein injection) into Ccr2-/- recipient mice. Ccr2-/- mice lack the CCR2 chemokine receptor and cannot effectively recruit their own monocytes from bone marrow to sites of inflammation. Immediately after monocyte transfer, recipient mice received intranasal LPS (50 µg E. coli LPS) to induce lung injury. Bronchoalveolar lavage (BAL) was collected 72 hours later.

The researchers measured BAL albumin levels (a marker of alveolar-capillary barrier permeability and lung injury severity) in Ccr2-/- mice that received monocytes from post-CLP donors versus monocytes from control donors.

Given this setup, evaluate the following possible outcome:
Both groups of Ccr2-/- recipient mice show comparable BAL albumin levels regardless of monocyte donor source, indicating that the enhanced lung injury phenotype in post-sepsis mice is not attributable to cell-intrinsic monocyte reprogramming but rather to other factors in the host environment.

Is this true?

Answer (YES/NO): NO